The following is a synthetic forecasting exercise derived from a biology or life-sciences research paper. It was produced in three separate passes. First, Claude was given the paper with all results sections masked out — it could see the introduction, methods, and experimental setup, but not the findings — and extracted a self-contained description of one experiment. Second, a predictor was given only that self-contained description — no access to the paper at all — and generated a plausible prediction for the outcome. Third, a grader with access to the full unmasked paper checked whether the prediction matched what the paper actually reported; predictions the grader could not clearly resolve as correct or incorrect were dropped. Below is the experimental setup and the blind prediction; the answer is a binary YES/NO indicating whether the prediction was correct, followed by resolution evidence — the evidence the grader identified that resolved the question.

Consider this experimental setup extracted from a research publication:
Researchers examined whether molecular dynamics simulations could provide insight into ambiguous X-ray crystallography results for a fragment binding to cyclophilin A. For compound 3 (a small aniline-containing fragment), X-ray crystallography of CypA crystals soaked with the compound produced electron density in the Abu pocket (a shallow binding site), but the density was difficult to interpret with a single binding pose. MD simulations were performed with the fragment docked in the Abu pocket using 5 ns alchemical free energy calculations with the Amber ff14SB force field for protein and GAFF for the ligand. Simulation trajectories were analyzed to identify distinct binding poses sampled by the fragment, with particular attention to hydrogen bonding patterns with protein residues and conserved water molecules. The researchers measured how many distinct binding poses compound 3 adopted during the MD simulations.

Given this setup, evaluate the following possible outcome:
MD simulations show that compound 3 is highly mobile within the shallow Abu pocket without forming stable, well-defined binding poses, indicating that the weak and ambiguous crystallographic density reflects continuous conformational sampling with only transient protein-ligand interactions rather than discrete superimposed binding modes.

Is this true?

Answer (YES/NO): NO